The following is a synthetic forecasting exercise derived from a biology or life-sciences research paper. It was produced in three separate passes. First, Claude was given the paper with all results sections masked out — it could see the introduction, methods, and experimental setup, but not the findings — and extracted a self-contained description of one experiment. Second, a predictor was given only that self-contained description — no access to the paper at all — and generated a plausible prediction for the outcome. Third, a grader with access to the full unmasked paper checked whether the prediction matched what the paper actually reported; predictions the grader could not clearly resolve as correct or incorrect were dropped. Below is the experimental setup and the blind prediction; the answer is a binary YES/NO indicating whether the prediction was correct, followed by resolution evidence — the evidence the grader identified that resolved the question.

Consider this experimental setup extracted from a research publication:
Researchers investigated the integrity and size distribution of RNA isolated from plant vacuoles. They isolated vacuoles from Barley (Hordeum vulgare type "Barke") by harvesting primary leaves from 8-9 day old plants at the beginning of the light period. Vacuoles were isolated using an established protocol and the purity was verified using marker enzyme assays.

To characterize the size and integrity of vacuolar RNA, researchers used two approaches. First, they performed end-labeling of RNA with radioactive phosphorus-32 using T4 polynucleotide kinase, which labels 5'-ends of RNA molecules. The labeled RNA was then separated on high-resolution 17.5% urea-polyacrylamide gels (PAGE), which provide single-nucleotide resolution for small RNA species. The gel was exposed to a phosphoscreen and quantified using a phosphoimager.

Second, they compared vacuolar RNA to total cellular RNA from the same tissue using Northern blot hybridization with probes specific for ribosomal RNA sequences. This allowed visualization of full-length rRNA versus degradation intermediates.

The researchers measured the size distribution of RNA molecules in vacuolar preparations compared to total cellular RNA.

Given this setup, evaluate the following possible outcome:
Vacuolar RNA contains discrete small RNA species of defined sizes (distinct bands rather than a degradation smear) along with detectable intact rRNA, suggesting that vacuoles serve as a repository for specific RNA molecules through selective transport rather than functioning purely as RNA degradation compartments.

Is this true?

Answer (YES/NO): NO